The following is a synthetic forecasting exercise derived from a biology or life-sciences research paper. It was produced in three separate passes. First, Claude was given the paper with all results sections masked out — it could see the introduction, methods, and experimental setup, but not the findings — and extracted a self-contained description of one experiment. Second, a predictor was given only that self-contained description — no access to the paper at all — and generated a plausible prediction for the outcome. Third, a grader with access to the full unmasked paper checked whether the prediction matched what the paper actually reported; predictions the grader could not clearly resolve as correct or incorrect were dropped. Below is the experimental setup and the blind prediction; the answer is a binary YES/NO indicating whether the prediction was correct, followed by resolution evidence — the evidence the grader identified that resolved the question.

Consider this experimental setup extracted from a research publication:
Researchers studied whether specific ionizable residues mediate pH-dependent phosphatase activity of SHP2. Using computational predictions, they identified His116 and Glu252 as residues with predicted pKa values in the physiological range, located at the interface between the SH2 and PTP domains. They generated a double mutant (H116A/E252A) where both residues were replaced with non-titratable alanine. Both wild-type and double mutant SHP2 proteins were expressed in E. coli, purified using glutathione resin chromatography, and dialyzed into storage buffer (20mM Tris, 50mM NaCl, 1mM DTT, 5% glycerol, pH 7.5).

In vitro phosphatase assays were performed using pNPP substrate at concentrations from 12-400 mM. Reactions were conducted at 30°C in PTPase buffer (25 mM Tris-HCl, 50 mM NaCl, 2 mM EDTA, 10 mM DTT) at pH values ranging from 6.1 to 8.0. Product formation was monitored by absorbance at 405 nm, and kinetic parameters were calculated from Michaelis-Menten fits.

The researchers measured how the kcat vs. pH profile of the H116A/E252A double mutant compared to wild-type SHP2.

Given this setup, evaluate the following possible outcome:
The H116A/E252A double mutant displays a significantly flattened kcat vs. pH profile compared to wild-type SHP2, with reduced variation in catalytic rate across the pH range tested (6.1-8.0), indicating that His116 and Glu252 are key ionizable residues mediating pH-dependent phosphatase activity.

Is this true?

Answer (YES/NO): YES